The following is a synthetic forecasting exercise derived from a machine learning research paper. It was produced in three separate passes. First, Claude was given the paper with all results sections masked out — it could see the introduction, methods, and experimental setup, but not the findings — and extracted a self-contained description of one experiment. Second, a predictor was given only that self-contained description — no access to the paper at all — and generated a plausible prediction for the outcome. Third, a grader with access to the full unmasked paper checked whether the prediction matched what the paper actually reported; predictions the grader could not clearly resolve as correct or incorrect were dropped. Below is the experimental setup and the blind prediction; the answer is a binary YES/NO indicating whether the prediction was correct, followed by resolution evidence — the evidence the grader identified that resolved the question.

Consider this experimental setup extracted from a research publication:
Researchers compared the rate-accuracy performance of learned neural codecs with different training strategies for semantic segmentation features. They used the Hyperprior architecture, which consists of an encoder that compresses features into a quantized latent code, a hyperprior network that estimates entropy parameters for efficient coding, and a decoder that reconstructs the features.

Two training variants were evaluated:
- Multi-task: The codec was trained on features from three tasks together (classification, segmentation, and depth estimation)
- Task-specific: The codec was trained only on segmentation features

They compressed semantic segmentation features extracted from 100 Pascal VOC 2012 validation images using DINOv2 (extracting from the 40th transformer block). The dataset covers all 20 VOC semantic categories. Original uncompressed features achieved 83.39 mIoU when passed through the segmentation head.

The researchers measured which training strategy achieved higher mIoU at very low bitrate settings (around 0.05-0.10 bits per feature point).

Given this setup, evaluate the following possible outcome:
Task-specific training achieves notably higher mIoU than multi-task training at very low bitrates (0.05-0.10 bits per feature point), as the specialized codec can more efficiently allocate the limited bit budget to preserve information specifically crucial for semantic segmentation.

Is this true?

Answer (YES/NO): YES